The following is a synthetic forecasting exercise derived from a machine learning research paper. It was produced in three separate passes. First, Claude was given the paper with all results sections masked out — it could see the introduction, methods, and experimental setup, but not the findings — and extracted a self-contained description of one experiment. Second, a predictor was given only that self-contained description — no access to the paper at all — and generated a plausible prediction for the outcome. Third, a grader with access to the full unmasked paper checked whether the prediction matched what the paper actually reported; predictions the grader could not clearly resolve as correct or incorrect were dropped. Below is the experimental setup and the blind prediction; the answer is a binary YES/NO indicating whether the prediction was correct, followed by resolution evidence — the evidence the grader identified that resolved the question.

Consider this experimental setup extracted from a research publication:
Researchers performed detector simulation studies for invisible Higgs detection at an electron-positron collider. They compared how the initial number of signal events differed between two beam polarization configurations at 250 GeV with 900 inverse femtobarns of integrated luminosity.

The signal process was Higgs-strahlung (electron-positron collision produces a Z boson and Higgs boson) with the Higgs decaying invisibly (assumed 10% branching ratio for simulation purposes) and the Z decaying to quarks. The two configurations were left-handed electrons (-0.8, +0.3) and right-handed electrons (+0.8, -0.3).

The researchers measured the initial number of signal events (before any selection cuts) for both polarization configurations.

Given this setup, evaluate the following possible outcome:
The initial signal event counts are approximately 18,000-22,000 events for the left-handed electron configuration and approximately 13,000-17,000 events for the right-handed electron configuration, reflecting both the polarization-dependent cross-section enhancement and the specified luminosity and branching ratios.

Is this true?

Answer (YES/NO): NO